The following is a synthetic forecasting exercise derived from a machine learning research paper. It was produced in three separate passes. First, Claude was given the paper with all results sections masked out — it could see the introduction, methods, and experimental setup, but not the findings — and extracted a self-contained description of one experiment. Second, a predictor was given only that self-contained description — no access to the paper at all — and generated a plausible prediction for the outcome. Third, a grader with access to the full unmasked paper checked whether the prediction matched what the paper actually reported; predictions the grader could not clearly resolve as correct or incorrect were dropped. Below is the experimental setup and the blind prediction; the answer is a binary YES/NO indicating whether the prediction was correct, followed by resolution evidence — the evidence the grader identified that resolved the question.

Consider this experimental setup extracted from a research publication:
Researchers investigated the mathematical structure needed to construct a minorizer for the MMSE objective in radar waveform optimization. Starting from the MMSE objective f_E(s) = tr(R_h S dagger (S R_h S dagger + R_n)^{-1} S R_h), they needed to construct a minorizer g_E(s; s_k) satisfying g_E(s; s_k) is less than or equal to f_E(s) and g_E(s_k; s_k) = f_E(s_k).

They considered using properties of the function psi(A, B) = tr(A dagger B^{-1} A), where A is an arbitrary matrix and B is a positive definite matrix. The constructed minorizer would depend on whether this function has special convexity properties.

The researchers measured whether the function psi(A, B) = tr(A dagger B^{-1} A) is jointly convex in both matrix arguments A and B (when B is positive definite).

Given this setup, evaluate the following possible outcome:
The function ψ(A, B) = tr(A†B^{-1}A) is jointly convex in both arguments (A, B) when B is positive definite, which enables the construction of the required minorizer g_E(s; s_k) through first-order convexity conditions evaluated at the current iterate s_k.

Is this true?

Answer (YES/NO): YES